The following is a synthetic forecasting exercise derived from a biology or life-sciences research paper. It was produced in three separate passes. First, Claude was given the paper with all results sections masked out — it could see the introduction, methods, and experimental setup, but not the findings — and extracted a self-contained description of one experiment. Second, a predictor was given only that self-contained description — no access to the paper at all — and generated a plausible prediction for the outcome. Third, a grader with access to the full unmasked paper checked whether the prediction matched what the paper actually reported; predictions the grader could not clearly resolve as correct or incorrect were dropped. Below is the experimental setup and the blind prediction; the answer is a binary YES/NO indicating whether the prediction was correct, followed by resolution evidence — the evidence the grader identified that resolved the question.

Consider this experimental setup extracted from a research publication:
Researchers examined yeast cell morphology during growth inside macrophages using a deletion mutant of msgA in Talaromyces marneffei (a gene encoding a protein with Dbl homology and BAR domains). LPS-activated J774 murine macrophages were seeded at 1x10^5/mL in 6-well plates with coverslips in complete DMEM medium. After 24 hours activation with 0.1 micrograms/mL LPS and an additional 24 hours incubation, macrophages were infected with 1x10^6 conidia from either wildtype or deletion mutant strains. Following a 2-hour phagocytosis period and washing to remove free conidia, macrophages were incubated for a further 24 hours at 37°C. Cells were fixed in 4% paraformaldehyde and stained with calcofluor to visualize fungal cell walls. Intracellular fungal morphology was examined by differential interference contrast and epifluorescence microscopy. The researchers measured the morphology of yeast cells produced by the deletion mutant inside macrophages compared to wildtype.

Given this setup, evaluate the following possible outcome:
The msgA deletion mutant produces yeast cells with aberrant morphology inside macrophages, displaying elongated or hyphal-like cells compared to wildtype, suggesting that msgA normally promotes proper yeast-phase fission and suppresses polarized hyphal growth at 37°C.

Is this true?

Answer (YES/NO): YES